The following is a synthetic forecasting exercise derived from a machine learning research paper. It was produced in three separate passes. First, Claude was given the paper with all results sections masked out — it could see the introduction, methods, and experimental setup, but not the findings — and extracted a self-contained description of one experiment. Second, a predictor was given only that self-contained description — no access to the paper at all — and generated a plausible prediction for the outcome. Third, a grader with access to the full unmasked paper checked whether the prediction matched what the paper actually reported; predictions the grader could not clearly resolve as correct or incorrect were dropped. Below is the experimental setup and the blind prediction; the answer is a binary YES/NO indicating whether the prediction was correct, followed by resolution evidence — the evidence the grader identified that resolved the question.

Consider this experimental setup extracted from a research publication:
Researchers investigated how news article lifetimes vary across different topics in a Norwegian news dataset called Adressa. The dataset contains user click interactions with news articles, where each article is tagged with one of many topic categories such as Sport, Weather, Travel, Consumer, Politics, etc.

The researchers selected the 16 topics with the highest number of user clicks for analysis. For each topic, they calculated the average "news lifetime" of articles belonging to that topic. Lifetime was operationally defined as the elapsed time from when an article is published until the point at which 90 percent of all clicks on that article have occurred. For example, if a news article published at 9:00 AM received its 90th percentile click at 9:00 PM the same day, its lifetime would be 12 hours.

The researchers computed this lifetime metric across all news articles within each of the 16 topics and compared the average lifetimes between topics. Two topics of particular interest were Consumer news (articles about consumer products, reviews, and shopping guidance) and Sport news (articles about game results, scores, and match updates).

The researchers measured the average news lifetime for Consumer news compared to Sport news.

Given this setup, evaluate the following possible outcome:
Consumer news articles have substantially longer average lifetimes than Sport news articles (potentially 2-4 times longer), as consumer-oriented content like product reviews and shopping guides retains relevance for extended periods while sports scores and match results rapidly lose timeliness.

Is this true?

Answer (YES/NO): NO